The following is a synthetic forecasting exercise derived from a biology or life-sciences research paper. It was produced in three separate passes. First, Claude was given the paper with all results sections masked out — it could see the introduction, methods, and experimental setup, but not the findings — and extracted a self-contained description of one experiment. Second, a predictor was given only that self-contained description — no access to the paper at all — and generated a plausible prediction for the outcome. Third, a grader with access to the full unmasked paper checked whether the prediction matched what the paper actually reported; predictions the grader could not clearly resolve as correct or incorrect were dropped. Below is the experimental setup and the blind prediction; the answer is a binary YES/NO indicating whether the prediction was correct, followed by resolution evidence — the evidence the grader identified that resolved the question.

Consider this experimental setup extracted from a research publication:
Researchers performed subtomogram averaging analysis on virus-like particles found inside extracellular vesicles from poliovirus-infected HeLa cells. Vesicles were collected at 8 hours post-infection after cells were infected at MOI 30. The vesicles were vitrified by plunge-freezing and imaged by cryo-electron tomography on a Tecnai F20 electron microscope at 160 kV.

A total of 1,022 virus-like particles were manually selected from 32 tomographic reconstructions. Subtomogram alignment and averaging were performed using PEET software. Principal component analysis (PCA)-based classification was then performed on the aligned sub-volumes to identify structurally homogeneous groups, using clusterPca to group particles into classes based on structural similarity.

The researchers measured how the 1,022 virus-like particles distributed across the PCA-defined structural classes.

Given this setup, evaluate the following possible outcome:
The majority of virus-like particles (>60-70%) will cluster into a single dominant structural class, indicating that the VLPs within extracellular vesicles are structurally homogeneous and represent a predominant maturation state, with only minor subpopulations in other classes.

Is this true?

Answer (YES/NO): YES